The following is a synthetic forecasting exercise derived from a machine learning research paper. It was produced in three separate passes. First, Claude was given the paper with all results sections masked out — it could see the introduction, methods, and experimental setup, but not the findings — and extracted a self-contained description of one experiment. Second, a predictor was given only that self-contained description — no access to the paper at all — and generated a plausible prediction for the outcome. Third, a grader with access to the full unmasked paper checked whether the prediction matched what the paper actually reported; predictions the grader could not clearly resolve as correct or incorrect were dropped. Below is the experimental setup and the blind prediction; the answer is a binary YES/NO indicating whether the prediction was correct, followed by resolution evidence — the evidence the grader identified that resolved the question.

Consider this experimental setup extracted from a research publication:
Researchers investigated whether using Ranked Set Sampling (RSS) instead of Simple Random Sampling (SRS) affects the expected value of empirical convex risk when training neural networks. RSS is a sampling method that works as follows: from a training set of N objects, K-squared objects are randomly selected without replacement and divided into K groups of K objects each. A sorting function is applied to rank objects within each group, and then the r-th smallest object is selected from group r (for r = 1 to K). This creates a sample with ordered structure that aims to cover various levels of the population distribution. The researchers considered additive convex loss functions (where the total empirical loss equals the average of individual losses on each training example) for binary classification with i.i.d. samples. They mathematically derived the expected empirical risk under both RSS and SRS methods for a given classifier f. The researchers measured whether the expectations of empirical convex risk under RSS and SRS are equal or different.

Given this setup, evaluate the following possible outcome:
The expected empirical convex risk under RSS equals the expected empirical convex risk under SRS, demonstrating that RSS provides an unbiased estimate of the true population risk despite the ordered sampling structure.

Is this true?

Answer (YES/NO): YES